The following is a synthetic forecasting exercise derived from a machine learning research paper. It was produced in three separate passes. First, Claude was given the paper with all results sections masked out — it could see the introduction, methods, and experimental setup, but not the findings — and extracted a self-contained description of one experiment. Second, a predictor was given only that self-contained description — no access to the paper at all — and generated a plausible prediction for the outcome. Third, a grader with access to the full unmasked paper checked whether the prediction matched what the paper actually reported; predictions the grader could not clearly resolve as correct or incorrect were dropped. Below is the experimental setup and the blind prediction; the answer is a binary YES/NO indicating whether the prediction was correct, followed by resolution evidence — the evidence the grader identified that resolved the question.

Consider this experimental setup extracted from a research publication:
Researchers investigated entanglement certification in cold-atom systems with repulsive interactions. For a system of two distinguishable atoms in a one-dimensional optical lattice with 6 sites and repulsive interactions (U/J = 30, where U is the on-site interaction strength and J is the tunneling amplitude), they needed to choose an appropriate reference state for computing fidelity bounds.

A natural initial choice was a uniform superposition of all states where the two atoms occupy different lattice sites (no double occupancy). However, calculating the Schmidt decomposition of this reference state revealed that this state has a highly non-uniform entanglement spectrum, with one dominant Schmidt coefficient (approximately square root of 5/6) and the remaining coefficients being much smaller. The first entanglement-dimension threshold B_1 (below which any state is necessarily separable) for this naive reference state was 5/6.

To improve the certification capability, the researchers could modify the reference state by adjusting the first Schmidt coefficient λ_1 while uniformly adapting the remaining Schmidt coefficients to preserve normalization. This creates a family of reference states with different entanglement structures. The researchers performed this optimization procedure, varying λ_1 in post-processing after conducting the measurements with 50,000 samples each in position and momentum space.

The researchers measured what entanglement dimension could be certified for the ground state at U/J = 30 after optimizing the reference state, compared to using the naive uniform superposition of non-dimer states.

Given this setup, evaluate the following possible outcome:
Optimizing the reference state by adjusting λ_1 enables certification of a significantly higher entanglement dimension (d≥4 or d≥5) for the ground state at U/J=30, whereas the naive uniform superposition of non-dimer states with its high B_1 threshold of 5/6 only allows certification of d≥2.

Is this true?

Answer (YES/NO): NO